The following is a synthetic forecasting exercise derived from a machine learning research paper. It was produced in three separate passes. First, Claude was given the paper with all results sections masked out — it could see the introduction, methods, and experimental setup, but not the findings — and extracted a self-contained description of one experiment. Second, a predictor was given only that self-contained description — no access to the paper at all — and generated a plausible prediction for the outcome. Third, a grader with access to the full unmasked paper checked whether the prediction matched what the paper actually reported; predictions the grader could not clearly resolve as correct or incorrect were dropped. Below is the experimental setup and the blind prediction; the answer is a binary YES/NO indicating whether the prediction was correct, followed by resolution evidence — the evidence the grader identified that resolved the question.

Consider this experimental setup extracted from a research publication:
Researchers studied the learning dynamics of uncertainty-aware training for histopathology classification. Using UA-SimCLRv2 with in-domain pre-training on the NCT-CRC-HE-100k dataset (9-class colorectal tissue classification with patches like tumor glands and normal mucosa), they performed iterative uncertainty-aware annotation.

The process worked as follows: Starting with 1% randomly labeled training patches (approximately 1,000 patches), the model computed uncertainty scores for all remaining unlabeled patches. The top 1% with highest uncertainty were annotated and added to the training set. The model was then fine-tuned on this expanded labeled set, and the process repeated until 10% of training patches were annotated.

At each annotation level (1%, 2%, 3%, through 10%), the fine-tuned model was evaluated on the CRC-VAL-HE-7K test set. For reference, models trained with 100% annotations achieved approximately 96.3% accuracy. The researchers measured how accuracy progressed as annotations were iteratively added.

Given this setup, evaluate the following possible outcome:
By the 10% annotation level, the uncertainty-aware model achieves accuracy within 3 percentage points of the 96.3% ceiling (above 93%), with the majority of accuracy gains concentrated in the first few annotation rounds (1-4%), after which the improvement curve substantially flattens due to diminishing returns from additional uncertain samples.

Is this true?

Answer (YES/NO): YES